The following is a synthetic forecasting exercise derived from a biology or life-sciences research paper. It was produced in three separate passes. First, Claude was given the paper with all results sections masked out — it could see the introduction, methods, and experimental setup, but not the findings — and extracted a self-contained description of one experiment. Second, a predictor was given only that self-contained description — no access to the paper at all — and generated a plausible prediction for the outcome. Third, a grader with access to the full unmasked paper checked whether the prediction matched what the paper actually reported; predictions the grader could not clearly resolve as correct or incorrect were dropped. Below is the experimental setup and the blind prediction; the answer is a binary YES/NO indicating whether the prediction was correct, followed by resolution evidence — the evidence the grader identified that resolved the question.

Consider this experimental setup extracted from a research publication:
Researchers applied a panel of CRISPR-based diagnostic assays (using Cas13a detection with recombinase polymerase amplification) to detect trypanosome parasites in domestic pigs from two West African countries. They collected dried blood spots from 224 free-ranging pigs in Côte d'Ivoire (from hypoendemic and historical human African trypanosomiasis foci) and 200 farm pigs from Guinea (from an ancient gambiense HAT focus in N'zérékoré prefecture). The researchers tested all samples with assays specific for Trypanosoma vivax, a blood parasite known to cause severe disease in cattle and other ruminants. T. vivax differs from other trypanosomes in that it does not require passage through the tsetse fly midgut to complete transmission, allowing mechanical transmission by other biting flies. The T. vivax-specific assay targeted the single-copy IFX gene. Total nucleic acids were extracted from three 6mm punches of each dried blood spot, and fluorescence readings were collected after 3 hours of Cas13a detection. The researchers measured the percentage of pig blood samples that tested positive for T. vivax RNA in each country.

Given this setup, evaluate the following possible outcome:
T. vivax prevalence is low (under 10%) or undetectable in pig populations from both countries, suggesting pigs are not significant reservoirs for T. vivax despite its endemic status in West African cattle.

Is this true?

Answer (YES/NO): YES